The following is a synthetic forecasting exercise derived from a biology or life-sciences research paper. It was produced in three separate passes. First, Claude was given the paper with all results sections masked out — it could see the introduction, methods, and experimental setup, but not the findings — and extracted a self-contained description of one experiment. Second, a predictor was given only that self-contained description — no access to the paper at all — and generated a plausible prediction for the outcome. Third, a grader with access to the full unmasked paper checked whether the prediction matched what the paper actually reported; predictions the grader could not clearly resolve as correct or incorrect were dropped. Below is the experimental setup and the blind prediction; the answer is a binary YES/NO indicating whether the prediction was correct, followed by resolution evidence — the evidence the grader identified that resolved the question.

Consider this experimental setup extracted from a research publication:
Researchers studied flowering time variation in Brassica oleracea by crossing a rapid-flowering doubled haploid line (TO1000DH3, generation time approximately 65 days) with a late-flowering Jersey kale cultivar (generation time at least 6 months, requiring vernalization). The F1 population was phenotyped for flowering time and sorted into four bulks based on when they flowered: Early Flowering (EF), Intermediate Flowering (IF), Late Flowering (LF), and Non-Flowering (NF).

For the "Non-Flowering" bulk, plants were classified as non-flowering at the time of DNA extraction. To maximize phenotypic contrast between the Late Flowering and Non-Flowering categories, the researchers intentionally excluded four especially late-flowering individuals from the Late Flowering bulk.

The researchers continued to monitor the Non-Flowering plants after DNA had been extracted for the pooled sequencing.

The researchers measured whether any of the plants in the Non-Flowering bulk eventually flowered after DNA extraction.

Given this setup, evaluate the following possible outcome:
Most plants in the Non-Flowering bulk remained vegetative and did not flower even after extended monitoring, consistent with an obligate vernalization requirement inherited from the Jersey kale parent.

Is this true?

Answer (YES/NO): YES